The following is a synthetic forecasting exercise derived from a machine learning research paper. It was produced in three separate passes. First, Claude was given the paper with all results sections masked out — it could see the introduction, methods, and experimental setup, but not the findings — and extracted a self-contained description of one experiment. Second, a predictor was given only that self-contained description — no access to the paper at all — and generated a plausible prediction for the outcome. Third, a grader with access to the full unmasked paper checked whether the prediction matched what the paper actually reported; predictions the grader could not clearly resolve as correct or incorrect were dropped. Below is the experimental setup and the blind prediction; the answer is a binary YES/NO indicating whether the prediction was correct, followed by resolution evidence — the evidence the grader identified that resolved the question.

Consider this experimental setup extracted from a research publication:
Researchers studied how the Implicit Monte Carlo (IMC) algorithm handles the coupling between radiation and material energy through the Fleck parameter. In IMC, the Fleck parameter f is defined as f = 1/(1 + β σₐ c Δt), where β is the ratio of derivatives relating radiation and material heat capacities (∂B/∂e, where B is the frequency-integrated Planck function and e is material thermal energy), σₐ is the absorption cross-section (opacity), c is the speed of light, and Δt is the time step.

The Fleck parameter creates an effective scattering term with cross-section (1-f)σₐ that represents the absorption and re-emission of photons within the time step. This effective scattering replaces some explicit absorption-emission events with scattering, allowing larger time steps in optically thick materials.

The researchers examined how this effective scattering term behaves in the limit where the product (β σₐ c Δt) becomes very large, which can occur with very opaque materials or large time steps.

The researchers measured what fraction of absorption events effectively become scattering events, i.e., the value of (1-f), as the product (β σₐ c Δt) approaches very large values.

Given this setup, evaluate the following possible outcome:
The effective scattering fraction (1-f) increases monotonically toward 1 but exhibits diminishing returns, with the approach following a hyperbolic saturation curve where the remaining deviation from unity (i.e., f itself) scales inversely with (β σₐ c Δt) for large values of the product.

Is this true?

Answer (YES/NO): YES